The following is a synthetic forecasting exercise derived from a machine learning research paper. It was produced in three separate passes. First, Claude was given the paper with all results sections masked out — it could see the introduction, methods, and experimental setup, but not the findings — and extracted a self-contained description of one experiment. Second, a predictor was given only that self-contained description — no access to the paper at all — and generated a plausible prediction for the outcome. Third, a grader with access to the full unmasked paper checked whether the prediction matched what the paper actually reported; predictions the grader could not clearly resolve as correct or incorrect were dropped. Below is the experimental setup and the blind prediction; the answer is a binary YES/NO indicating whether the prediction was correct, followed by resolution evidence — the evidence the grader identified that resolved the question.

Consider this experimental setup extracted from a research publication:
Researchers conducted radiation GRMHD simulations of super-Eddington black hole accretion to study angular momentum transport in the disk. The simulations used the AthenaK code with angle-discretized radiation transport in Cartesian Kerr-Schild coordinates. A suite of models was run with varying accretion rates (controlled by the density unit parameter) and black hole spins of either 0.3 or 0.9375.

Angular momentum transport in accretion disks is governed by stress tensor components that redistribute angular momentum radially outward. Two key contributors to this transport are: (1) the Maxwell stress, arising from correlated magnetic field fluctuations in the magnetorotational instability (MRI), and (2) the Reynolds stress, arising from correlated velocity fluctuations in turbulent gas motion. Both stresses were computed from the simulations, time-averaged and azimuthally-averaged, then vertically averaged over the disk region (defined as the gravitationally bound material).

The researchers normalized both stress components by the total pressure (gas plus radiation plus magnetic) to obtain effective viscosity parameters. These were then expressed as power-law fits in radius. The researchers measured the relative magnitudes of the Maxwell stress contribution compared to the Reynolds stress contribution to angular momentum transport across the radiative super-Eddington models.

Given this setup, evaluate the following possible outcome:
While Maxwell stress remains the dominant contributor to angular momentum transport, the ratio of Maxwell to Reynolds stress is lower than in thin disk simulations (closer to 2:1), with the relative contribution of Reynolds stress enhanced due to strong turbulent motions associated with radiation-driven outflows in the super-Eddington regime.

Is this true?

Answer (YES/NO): NO